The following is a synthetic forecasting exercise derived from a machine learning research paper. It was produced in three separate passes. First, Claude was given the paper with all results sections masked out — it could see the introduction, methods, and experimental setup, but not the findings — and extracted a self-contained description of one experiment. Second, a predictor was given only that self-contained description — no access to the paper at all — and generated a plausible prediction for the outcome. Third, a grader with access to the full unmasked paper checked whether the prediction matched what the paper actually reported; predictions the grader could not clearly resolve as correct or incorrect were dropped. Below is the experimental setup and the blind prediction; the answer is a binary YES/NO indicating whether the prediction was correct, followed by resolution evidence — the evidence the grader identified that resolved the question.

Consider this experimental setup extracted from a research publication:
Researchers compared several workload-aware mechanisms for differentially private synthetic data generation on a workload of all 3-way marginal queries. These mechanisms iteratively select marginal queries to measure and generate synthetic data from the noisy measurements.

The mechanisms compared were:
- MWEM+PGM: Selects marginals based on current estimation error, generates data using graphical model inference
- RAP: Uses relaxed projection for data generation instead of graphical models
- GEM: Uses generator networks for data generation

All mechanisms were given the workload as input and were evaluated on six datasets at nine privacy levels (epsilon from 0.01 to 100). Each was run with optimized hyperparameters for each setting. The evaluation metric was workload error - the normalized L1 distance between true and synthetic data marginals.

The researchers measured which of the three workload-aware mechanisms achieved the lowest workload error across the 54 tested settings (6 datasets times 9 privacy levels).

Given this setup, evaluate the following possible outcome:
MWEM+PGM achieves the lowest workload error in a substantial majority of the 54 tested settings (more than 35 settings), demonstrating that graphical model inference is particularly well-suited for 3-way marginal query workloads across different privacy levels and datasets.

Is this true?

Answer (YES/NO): YES